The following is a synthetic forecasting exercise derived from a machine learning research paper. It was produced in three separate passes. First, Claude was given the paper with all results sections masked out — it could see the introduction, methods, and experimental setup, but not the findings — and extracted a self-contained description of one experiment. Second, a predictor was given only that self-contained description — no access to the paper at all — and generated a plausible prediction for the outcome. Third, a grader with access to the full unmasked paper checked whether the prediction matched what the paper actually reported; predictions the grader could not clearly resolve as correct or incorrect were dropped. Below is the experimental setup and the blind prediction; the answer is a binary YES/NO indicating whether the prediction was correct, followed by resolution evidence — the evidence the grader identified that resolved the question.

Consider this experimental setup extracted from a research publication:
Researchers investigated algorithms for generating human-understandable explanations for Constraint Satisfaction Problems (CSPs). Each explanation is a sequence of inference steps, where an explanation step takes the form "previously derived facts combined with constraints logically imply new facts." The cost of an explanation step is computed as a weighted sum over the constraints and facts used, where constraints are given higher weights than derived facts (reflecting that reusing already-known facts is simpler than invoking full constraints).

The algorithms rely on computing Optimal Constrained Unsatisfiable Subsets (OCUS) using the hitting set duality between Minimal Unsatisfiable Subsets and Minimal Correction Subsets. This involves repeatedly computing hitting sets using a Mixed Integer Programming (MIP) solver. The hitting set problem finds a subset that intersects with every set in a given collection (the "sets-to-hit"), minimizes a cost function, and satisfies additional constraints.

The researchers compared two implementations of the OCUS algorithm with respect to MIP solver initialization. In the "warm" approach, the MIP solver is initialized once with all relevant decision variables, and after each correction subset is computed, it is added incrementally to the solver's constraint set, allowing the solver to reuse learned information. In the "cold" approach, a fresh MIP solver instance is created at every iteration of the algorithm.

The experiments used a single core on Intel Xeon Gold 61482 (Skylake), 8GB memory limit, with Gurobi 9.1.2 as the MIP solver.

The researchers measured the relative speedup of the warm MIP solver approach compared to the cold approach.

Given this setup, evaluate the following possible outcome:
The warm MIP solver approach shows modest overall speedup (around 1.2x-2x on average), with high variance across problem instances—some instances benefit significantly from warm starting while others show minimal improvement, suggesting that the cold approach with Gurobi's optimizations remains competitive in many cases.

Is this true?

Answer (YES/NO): NO